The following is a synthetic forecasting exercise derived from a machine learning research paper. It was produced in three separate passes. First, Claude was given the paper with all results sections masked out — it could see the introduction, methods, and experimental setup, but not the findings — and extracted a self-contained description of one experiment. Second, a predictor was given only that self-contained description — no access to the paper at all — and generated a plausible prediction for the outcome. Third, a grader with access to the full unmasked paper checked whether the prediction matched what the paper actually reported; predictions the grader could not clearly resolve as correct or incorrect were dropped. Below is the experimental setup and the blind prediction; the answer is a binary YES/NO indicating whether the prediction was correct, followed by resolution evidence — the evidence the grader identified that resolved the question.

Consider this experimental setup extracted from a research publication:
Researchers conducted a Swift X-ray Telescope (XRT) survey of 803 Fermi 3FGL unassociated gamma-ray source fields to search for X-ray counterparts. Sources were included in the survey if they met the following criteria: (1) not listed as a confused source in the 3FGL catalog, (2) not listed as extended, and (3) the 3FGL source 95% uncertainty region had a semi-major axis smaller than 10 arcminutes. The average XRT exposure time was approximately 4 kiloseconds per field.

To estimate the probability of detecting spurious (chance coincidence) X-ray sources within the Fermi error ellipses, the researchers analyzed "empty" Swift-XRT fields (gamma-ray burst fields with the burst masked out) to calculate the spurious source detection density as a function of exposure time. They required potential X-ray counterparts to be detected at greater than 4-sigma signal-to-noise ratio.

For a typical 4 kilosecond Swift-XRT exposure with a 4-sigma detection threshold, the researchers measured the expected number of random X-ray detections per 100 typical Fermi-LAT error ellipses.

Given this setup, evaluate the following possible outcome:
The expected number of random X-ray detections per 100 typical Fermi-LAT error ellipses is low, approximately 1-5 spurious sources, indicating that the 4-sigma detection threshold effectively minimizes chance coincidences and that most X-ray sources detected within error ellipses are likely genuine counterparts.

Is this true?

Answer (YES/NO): NO